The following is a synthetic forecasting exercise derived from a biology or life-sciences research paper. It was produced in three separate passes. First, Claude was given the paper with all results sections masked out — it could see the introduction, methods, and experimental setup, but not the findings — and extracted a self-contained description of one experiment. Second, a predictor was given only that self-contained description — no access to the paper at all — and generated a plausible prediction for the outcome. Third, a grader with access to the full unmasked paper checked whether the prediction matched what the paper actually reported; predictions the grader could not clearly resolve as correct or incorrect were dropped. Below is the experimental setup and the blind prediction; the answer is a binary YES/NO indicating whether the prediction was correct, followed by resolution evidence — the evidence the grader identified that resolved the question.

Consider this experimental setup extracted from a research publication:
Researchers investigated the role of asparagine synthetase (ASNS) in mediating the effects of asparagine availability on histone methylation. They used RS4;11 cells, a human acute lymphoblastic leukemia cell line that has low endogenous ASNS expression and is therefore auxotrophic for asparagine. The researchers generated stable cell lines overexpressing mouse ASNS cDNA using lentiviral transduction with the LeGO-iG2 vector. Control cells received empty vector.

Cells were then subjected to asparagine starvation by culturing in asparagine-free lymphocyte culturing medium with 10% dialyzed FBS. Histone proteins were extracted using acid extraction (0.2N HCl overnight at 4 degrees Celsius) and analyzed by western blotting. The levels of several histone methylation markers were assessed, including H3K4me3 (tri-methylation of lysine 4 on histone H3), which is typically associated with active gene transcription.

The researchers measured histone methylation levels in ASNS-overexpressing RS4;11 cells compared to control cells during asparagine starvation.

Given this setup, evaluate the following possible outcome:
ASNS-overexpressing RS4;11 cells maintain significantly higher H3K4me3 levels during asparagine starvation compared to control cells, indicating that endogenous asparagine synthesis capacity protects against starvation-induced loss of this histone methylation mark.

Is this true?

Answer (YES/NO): NO